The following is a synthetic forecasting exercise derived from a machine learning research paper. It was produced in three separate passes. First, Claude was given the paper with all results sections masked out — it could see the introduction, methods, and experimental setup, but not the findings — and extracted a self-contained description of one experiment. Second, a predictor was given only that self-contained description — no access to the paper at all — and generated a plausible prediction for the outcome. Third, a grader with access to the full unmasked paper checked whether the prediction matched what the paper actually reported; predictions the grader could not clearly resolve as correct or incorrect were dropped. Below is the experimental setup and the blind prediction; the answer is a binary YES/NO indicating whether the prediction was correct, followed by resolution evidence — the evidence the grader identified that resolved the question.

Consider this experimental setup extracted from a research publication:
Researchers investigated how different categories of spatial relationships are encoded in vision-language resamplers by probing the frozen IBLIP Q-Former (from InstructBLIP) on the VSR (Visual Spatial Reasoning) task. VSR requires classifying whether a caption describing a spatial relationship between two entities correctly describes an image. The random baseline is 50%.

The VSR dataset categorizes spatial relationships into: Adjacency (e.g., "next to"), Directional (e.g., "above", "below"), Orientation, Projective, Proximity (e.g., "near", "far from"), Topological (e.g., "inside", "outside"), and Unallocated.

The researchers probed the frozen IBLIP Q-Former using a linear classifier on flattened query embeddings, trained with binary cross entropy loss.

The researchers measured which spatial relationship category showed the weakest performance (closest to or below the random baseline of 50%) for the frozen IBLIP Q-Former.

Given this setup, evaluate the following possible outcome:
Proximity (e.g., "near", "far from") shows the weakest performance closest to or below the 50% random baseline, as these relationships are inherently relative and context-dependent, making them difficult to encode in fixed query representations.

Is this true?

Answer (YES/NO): NO